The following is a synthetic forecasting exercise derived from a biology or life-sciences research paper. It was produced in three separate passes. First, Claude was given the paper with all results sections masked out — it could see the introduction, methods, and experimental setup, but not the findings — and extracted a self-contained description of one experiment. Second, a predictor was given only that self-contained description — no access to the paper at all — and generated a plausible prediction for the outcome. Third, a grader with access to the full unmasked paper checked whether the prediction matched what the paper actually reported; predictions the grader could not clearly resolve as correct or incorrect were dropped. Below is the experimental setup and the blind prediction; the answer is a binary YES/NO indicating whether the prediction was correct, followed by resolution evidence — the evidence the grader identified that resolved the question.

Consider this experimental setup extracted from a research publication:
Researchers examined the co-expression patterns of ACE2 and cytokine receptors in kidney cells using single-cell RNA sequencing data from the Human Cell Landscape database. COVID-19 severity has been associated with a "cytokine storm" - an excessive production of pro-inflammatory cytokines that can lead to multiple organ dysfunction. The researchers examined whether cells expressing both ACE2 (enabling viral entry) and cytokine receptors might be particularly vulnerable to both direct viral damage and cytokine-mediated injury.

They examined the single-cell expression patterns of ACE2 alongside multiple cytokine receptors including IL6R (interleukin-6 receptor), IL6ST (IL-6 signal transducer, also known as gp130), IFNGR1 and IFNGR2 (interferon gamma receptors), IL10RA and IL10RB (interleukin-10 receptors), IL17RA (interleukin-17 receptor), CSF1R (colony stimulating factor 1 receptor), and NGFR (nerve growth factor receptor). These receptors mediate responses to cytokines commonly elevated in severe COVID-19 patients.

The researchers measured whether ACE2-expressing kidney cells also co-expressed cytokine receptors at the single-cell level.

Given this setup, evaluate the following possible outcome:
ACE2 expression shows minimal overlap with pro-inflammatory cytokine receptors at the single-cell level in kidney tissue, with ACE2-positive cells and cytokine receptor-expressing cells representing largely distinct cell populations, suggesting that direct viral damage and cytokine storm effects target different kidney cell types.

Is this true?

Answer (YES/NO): YES